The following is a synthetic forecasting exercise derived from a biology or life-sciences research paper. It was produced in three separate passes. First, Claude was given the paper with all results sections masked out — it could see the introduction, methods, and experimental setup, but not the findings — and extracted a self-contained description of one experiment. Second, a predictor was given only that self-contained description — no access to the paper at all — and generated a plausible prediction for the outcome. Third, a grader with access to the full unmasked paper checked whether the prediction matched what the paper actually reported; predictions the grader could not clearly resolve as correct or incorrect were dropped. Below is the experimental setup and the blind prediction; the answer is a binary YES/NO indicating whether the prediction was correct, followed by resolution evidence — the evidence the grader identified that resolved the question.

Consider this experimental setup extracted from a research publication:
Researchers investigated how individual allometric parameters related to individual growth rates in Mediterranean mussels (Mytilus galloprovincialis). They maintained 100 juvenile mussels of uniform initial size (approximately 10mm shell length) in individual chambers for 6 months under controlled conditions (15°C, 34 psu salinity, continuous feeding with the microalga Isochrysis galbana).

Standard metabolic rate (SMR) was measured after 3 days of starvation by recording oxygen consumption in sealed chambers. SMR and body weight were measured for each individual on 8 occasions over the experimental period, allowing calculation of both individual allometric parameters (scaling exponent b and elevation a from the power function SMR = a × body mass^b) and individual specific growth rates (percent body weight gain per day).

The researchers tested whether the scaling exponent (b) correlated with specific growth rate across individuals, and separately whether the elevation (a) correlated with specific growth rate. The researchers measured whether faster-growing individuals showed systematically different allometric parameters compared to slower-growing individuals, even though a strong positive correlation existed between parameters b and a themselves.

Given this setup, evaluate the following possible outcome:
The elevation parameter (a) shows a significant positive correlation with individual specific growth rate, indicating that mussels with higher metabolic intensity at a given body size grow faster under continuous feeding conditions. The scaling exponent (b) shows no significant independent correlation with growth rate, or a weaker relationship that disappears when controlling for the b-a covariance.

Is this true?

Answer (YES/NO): NO